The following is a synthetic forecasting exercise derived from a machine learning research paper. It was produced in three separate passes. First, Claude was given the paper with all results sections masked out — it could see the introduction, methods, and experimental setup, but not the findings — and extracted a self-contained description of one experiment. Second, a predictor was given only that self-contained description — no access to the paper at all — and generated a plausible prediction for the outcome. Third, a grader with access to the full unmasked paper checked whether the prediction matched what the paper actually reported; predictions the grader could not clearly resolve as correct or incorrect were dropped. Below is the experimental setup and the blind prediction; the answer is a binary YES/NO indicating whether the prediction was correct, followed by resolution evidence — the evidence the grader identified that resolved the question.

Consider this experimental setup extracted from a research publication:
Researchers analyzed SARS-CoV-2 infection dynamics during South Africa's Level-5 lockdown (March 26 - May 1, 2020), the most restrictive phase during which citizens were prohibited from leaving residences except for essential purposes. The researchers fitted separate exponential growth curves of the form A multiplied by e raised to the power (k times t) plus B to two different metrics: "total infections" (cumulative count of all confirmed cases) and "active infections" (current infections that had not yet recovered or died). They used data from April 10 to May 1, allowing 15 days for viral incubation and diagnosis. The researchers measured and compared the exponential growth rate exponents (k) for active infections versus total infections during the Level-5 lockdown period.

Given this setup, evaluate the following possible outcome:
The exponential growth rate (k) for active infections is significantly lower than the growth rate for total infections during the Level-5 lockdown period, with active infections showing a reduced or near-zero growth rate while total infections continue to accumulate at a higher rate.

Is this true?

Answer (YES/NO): NO